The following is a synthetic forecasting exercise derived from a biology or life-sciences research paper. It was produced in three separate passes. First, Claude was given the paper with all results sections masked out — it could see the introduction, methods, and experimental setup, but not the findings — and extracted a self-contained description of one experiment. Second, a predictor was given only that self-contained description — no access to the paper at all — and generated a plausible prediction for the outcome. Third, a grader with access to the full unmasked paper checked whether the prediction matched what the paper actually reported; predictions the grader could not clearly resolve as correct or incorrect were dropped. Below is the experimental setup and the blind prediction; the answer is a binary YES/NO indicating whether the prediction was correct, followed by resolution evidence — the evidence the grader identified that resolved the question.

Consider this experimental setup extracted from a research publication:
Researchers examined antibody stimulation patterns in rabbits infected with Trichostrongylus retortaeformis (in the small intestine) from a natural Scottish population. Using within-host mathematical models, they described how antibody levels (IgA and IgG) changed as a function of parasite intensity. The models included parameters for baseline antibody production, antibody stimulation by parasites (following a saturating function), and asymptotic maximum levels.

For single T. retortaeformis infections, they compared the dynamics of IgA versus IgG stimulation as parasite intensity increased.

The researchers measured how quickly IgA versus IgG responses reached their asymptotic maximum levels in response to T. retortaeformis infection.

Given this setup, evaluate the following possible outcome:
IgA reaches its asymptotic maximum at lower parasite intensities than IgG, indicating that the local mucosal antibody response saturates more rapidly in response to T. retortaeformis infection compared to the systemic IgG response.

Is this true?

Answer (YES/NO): YES